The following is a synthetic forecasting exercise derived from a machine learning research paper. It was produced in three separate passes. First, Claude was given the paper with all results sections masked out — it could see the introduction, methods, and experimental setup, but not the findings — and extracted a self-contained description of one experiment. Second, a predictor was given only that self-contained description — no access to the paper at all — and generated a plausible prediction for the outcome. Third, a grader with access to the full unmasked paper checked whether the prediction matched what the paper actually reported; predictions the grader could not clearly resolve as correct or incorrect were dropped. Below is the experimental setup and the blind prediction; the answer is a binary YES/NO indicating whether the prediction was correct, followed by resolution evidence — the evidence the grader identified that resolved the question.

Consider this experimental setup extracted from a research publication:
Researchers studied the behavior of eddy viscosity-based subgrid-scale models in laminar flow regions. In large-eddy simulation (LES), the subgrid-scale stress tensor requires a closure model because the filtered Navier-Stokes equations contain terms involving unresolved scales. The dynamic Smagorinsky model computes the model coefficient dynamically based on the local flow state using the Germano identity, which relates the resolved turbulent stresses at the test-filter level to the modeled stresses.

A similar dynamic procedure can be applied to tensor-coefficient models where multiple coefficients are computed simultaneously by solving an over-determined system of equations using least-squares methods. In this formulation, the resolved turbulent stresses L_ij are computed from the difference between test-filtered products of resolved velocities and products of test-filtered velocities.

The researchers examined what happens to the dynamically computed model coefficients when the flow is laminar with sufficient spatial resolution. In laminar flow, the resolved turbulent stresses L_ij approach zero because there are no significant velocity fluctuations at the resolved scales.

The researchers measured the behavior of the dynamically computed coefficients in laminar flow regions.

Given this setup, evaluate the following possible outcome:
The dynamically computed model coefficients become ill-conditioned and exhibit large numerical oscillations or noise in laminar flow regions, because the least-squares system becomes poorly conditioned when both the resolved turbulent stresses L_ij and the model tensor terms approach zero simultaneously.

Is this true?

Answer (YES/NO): NO